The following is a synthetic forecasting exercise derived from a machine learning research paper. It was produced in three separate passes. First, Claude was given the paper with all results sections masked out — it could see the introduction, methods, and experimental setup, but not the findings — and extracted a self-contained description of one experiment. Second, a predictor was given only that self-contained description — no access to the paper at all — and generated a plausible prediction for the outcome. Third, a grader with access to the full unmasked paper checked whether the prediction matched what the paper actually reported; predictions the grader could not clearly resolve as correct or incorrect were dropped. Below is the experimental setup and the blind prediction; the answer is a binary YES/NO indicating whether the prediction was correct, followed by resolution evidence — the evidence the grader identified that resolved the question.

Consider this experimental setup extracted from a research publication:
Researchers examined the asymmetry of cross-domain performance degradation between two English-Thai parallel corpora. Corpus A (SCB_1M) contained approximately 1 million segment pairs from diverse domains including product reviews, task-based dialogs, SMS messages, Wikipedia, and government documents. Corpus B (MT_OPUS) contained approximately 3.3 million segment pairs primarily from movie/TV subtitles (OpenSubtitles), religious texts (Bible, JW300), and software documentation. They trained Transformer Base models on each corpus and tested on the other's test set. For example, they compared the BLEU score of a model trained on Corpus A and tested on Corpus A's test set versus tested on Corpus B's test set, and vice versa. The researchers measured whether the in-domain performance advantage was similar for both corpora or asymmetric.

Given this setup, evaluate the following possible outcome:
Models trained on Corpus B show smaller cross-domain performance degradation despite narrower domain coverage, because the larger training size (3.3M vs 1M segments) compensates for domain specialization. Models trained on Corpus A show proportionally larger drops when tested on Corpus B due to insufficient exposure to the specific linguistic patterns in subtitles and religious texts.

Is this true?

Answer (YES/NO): NO